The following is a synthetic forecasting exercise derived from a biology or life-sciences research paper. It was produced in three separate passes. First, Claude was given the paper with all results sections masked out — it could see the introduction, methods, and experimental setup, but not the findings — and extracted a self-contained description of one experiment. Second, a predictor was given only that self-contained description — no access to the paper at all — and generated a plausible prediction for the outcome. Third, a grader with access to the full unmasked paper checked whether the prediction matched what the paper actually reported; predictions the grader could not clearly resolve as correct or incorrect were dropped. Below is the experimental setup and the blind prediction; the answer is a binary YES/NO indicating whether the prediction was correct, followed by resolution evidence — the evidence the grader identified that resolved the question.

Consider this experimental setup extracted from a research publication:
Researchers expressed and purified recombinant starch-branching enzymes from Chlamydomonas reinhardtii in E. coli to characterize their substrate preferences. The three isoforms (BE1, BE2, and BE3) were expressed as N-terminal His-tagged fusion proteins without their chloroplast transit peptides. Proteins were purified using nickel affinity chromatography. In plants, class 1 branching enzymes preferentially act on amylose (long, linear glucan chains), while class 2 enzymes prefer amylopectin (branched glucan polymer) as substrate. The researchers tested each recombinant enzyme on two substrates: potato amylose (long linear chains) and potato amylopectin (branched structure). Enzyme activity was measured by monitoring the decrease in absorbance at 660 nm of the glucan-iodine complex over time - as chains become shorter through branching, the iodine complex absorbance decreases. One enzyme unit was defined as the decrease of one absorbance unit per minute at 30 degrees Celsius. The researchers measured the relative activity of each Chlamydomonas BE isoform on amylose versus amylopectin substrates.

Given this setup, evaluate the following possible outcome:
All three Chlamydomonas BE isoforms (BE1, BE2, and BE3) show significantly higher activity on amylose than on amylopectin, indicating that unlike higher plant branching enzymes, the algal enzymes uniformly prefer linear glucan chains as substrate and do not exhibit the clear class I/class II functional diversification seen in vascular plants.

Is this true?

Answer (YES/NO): NO